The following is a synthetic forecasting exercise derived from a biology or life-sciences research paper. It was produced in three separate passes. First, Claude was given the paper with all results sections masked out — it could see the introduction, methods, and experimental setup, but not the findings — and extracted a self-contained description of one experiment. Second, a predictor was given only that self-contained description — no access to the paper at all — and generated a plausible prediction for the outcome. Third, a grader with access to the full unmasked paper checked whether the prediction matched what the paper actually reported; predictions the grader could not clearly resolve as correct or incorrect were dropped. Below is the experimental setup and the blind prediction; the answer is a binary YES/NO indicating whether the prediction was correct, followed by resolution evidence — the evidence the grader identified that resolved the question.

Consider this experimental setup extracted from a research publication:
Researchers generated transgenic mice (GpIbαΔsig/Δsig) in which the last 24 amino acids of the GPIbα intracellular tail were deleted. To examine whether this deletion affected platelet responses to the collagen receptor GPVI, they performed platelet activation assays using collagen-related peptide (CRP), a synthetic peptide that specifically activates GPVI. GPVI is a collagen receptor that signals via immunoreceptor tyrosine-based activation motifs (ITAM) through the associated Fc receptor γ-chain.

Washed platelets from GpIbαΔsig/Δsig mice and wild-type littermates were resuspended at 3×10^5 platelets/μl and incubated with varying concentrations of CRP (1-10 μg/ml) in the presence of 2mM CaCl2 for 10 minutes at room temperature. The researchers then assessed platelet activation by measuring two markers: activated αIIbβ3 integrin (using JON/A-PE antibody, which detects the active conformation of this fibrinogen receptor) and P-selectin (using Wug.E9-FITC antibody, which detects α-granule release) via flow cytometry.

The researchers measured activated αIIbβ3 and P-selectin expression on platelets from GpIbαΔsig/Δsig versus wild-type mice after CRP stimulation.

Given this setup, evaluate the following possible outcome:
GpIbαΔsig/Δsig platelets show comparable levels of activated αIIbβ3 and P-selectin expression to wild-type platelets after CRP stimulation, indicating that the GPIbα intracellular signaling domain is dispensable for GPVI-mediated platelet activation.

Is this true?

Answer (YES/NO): NO